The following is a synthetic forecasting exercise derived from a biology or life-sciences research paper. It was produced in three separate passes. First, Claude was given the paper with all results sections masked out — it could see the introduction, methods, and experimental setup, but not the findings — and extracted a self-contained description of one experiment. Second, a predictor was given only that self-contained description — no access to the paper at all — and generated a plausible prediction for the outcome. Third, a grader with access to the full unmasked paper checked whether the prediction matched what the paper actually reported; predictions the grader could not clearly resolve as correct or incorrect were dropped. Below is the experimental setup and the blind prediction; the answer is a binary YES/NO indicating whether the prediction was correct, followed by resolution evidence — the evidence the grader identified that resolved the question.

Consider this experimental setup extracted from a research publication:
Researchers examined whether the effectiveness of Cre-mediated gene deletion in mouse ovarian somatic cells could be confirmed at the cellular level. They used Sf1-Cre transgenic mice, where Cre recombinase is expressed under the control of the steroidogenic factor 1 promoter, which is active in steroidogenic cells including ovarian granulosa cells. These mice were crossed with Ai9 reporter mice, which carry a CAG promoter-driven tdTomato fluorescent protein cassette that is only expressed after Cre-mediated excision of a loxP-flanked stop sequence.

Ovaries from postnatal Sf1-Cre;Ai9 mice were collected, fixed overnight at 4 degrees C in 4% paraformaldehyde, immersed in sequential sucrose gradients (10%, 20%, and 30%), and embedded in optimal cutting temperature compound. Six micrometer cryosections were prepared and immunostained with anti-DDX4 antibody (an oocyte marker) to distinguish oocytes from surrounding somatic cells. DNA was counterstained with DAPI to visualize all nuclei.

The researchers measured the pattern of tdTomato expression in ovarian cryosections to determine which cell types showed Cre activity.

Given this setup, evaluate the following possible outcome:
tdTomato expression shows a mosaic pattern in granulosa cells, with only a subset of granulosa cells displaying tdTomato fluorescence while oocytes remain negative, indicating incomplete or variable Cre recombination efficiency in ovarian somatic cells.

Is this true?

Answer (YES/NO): NO